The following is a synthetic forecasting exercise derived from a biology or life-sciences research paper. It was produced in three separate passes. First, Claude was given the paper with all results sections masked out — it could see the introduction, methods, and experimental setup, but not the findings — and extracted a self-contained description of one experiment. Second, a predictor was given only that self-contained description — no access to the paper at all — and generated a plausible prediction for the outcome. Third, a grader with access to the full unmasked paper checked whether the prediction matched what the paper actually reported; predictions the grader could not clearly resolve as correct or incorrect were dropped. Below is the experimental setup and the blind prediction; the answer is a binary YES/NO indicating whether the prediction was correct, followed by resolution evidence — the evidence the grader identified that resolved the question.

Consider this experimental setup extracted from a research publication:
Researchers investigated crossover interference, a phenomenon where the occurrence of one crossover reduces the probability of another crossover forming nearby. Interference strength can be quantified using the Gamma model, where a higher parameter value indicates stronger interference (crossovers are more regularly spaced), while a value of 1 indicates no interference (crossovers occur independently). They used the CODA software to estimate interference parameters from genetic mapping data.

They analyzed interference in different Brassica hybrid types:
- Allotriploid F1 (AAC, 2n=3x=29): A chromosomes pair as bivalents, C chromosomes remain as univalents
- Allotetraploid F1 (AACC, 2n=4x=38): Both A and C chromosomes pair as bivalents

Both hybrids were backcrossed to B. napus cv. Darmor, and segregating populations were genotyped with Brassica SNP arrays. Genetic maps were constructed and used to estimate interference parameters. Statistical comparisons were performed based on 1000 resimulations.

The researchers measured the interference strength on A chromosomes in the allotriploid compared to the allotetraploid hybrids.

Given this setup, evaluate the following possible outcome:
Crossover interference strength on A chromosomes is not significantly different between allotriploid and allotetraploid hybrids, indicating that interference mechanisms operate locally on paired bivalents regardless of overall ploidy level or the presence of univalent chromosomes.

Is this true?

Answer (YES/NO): NO